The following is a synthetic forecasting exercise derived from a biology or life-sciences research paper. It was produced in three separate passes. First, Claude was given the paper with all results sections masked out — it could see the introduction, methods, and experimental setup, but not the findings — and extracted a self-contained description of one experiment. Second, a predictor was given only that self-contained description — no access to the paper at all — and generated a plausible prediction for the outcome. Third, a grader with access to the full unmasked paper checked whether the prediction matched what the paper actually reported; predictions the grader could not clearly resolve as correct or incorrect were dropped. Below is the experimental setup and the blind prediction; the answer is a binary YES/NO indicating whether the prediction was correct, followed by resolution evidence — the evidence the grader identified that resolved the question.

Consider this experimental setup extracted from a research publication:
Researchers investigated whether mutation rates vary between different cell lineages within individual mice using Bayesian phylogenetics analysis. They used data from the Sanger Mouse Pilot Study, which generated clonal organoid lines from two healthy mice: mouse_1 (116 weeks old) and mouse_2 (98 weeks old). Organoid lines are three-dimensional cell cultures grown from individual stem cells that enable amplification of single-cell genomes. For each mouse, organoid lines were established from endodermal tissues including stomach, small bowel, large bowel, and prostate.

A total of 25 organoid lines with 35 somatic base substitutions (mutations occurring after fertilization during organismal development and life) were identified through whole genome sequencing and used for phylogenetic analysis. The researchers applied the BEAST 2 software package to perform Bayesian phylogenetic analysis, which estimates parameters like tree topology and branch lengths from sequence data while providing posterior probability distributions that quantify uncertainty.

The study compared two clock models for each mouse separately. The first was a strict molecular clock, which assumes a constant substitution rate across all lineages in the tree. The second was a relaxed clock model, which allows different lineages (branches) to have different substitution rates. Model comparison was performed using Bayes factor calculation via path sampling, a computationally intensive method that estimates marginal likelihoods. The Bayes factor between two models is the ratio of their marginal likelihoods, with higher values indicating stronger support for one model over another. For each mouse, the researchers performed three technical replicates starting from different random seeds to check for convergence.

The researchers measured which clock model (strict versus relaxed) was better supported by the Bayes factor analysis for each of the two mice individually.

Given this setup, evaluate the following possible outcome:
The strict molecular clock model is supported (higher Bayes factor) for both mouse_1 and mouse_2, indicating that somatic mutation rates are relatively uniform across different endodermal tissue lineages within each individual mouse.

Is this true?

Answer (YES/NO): NO